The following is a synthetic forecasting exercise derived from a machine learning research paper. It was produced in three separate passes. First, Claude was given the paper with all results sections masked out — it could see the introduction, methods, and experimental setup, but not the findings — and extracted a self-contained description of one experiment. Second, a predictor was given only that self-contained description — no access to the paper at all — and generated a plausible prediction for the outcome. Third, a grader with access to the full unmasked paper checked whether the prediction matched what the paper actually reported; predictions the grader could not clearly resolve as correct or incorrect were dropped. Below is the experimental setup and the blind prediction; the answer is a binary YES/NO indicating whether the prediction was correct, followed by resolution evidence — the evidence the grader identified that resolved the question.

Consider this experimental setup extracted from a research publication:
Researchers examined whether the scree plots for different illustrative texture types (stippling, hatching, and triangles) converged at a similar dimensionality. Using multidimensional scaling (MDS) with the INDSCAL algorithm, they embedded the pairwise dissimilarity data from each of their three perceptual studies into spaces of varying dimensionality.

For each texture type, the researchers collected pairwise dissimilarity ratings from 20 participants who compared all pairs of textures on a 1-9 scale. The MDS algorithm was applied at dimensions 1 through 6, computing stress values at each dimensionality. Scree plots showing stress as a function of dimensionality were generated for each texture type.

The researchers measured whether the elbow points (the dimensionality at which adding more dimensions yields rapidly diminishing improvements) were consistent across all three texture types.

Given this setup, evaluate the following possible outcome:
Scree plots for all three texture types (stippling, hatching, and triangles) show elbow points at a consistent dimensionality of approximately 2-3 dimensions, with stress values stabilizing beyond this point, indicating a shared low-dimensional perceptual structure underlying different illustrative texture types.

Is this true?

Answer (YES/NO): YES